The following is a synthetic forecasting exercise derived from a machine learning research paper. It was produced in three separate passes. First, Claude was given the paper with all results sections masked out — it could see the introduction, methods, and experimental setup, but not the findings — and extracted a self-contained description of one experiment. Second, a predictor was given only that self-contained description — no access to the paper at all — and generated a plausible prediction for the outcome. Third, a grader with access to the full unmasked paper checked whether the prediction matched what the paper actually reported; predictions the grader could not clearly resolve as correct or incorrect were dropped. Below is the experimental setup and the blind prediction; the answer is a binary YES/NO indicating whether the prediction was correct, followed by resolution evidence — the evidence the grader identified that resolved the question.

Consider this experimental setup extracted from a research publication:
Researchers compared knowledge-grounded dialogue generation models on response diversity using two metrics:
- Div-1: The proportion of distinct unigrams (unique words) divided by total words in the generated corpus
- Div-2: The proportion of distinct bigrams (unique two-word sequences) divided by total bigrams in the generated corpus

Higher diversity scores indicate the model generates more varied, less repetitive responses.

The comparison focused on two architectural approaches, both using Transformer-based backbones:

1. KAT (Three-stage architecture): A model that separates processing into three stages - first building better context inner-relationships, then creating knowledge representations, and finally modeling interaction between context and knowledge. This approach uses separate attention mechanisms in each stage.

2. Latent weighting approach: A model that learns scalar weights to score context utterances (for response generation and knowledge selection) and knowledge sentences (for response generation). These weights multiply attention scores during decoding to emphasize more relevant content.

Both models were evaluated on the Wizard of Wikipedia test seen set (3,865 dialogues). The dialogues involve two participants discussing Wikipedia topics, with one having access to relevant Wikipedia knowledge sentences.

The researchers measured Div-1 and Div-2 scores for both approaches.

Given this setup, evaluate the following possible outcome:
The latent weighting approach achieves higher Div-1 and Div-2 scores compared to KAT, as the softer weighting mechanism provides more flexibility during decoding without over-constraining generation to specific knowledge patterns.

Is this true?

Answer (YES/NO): NO